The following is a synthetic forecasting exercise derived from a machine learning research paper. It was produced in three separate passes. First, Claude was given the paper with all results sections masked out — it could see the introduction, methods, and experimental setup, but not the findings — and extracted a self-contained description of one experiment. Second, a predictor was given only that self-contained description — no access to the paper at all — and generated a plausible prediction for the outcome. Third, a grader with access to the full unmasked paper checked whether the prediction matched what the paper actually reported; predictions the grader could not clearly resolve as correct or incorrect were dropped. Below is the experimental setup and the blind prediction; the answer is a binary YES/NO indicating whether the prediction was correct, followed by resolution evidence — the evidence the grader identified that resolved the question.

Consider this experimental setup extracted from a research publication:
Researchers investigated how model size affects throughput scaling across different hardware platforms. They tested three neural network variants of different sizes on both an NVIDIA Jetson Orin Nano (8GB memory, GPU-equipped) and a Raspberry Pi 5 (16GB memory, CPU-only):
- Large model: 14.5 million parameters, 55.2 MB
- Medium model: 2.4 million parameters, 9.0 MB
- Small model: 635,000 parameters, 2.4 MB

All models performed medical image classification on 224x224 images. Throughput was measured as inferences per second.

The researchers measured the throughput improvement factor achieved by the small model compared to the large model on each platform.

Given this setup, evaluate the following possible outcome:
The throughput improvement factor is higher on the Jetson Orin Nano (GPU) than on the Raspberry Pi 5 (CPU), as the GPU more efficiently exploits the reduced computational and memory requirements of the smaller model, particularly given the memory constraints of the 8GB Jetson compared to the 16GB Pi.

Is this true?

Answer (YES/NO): NO